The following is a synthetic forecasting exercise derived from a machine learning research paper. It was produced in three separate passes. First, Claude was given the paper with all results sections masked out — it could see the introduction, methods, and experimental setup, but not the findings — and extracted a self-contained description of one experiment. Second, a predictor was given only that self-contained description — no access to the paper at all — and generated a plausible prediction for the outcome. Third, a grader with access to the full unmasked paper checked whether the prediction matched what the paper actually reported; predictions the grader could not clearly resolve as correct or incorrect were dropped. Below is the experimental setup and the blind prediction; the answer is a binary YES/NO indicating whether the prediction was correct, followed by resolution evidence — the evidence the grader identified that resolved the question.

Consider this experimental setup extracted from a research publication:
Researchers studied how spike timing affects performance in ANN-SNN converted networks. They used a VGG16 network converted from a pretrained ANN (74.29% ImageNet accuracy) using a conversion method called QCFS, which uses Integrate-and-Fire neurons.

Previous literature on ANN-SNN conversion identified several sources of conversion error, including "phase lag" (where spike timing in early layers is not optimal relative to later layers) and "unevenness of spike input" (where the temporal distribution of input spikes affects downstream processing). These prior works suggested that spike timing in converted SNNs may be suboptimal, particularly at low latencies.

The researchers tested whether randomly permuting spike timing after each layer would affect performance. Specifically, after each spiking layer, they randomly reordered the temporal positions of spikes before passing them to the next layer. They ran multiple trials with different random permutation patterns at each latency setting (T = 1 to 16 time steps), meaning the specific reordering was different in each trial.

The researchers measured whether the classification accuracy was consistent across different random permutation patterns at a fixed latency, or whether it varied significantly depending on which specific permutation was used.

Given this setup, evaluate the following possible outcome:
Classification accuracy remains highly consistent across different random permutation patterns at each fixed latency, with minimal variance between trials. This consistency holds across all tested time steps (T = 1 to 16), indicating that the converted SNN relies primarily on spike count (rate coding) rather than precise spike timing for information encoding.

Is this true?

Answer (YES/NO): NO